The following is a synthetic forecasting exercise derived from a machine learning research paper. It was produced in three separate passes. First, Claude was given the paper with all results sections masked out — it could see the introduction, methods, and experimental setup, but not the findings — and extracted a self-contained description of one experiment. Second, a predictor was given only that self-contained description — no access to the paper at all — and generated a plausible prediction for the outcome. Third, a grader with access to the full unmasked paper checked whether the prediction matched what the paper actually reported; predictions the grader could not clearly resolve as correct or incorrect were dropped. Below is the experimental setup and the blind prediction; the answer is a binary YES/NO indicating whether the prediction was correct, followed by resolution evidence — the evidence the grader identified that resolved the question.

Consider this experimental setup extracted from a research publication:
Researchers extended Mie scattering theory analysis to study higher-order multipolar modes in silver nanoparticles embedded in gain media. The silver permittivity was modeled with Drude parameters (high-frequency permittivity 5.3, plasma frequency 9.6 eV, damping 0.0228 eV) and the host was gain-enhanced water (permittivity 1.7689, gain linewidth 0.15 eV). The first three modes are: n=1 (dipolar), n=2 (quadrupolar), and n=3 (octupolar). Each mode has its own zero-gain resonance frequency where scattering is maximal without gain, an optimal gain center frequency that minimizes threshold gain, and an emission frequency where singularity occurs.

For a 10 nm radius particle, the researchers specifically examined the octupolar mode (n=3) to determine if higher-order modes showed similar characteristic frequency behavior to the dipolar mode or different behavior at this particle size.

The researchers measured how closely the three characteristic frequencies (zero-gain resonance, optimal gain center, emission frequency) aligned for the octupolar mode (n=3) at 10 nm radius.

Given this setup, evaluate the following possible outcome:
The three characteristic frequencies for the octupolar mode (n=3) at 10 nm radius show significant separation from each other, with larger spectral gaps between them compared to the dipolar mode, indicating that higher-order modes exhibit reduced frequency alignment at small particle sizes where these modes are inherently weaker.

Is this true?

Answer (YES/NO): NO